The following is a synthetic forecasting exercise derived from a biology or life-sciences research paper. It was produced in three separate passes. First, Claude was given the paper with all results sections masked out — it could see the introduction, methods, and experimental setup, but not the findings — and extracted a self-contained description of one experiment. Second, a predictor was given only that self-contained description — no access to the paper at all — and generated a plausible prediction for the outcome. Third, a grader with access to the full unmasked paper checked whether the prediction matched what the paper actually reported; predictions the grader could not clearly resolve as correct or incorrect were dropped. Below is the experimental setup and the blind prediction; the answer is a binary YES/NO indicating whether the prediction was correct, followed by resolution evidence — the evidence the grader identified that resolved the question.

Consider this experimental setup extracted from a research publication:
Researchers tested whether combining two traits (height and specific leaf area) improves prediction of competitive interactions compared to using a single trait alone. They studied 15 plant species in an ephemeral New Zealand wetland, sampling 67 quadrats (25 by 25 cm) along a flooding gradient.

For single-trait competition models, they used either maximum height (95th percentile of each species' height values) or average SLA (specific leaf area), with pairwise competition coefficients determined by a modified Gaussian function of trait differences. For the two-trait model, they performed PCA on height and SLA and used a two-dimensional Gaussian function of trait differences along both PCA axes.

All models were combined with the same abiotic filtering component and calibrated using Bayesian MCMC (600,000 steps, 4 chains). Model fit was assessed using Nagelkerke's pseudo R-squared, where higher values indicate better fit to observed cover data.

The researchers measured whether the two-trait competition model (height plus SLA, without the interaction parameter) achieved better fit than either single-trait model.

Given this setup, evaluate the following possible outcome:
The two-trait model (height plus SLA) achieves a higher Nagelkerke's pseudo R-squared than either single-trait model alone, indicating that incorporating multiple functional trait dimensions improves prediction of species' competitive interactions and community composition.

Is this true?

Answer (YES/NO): NO